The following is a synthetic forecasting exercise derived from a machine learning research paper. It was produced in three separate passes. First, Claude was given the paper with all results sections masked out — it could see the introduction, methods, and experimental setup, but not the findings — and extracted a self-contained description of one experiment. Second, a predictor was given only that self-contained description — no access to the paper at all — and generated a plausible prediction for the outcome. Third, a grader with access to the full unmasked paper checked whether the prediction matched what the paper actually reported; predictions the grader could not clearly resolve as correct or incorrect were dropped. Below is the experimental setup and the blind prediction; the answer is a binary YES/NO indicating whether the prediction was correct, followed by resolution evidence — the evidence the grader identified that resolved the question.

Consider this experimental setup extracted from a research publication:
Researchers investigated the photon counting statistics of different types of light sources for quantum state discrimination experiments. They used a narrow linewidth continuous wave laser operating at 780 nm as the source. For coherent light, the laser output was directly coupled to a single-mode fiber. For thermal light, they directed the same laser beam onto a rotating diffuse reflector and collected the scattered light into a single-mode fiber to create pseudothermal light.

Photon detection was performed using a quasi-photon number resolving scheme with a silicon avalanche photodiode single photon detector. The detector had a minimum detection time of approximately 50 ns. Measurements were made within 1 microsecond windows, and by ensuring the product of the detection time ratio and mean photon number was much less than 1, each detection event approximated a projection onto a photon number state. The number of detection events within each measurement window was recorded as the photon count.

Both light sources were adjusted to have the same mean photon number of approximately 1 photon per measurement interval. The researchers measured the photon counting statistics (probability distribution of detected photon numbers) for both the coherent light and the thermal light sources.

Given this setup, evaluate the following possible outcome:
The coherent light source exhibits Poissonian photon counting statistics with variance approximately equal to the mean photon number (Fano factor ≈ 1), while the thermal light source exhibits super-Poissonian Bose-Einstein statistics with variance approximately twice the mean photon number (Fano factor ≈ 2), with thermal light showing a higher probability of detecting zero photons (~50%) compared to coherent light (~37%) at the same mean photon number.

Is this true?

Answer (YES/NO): YES